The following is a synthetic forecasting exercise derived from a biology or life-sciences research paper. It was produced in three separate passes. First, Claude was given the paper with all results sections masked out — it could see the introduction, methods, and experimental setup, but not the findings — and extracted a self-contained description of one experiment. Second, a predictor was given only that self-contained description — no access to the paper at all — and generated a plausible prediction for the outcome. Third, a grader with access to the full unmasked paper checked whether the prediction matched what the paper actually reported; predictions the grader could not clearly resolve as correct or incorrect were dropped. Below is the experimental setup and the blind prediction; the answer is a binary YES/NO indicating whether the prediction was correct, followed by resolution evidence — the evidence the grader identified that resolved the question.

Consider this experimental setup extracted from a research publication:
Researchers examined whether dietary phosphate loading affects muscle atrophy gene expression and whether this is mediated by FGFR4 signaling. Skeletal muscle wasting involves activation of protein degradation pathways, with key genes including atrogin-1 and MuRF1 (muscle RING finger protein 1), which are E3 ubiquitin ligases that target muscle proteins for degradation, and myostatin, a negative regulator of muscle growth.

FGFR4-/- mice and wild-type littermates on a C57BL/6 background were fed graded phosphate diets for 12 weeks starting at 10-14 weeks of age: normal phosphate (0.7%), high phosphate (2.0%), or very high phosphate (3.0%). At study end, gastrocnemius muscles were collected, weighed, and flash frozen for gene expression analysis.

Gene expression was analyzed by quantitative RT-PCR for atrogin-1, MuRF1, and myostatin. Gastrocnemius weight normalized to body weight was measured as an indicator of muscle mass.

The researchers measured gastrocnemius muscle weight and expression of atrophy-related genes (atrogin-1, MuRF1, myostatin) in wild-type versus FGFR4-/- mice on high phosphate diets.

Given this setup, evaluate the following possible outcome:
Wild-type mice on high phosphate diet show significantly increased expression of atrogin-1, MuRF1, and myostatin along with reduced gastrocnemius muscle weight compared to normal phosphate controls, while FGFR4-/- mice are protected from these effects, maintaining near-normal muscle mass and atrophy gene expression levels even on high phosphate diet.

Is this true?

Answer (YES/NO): NO